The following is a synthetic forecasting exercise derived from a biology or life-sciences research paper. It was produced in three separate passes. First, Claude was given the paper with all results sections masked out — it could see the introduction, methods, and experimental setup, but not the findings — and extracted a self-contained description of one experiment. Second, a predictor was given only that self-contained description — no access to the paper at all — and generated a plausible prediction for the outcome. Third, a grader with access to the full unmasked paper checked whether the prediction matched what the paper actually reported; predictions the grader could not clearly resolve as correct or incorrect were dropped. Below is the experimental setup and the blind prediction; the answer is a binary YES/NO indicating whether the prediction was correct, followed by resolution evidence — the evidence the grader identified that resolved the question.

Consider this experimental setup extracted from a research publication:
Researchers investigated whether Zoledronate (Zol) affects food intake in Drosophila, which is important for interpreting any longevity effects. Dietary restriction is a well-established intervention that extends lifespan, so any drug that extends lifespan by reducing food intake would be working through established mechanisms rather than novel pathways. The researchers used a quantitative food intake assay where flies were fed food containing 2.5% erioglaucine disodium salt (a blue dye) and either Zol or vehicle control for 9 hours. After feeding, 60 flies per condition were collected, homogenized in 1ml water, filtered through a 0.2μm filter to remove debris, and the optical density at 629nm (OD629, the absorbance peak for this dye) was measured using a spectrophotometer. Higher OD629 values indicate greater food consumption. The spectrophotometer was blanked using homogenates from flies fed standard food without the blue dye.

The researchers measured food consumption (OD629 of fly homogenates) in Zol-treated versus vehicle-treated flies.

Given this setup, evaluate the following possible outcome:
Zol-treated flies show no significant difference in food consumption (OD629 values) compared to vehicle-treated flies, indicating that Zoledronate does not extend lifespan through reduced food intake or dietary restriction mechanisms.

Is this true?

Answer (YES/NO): YES